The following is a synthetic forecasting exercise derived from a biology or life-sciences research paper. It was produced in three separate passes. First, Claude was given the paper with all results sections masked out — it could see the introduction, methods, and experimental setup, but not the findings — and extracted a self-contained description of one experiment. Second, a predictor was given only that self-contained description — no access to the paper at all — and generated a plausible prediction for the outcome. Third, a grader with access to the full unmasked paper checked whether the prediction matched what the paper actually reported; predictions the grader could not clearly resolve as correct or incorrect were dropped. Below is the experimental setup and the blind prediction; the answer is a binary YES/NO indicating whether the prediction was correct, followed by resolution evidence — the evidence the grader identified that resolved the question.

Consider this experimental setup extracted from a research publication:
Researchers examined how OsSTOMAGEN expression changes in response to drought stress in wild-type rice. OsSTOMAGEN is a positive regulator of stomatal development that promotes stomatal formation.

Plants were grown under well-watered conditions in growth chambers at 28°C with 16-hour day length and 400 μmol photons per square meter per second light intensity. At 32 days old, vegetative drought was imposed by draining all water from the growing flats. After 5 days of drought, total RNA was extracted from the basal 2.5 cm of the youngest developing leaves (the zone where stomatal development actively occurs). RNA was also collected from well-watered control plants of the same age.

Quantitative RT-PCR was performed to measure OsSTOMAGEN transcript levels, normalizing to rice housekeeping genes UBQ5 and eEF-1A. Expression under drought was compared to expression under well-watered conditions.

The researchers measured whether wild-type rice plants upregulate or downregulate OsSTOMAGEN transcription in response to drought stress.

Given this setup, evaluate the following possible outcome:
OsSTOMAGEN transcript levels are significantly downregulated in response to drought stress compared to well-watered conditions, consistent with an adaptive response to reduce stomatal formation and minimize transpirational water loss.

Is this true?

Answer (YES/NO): NO